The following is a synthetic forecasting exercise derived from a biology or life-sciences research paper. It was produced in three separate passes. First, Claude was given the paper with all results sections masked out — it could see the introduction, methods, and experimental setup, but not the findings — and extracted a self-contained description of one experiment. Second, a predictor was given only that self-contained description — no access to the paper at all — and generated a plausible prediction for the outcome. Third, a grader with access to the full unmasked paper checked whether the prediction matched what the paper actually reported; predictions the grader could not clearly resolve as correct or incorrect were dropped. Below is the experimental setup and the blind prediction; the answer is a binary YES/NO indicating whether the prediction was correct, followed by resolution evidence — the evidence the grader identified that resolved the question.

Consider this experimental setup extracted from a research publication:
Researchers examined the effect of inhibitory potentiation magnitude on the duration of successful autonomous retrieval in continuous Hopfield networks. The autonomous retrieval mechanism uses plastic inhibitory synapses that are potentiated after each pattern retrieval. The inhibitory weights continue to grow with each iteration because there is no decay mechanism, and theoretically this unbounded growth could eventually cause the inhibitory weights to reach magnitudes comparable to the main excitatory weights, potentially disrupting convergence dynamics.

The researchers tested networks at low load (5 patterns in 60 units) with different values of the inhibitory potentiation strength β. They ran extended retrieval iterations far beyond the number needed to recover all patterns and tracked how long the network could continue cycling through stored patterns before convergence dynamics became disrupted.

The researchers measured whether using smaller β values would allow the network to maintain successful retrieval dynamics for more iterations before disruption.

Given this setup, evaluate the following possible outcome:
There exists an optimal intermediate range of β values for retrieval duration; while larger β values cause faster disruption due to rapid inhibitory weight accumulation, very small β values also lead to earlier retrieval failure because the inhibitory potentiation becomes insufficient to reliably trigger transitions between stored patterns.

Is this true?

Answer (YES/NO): NO